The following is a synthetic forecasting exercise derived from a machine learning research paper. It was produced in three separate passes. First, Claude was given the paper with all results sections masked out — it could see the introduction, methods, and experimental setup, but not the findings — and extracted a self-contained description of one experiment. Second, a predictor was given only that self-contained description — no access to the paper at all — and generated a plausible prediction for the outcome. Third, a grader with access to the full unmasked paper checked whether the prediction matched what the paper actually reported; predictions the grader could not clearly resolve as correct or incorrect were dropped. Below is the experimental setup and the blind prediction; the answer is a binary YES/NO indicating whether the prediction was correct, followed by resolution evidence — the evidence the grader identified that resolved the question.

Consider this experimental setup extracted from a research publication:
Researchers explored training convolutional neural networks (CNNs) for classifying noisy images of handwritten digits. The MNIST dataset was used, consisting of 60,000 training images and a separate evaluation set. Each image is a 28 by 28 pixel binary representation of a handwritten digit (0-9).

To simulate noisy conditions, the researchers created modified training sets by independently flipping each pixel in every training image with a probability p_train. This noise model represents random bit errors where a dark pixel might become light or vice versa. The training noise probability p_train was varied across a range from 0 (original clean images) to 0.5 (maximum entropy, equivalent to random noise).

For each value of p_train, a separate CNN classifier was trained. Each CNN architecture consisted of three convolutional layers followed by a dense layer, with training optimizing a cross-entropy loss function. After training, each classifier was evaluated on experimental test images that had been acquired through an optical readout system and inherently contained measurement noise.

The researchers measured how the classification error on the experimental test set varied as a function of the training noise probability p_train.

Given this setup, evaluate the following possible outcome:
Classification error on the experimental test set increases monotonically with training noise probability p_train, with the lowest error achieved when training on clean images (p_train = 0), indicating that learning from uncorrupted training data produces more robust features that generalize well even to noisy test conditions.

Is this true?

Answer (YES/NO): NO